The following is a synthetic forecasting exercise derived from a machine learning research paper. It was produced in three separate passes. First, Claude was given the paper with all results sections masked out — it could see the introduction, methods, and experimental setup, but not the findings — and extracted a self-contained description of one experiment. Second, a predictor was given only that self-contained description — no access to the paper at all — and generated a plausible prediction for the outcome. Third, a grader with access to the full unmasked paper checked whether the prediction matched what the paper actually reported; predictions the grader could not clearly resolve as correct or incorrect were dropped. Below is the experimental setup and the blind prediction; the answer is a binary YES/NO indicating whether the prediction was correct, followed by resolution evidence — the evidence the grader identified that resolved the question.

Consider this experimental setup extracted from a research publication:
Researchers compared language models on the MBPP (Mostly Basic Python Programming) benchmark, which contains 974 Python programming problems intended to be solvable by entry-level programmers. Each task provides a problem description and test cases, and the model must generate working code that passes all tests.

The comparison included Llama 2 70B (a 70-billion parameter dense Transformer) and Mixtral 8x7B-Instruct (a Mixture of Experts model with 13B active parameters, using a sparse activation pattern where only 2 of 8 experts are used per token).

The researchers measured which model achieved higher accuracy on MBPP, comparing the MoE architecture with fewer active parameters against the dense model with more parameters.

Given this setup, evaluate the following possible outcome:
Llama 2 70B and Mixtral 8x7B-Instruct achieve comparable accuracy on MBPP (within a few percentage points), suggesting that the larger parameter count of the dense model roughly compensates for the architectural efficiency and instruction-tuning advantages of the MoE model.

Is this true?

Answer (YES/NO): NO